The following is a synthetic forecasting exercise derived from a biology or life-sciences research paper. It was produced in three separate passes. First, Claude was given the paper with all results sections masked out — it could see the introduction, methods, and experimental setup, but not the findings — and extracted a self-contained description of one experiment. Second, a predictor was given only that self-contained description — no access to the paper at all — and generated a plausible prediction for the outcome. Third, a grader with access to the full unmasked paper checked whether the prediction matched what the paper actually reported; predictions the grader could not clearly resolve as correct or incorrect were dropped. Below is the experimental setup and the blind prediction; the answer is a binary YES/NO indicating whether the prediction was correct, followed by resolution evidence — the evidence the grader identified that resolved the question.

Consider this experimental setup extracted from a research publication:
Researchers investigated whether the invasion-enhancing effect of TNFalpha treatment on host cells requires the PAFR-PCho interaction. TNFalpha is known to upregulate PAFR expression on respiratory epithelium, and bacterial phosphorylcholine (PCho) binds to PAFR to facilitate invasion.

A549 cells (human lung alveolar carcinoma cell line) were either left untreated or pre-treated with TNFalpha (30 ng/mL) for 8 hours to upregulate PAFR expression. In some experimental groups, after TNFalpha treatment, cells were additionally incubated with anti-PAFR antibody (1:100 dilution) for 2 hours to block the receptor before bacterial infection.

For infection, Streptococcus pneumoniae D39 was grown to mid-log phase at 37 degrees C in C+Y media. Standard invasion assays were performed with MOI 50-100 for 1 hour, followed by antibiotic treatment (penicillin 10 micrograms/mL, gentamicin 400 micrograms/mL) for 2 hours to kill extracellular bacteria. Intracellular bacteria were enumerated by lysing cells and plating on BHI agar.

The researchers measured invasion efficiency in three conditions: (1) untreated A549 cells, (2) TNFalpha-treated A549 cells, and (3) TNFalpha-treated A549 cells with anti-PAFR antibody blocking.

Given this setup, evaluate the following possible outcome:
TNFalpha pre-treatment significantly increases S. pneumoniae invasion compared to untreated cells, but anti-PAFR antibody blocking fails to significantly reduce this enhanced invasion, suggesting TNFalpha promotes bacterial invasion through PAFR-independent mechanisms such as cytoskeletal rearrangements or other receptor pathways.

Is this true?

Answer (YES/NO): NO